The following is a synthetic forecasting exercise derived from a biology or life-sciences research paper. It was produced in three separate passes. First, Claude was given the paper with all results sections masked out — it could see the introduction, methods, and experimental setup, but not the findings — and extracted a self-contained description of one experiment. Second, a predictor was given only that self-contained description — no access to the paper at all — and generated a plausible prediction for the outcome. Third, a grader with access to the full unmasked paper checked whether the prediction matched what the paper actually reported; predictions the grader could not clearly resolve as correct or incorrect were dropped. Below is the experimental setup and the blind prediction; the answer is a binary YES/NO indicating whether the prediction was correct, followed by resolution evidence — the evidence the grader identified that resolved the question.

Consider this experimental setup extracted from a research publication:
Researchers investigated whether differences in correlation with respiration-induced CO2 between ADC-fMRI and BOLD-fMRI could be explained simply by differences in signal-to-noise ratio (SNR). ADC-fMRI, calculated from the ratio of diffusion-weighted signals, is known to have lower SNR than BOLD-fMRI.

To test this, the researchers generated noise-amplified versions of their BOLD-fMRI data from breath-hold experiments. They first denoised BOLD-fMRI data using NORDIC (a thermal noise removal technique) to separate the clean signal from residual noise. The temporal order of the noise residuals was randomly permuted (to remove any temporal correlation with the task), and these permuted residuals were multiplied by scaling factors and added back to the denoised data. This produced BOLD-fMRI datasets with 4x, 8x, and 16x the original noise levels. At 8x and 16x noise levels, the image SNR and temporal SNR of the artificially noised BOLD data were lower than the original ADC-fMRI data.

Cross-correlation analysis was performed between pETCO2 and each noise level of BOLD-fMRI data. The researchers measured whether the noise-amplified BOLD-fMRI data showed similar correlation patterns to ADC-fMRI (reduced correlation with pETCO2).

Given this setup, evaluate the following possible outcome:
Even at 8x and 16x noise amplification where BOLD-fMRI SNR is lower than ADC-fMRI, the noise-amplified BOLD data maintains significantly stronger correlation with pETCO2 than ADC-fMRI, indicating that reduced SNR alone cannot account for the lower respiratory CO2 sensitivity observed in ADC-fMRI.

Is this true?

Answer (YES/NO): YES